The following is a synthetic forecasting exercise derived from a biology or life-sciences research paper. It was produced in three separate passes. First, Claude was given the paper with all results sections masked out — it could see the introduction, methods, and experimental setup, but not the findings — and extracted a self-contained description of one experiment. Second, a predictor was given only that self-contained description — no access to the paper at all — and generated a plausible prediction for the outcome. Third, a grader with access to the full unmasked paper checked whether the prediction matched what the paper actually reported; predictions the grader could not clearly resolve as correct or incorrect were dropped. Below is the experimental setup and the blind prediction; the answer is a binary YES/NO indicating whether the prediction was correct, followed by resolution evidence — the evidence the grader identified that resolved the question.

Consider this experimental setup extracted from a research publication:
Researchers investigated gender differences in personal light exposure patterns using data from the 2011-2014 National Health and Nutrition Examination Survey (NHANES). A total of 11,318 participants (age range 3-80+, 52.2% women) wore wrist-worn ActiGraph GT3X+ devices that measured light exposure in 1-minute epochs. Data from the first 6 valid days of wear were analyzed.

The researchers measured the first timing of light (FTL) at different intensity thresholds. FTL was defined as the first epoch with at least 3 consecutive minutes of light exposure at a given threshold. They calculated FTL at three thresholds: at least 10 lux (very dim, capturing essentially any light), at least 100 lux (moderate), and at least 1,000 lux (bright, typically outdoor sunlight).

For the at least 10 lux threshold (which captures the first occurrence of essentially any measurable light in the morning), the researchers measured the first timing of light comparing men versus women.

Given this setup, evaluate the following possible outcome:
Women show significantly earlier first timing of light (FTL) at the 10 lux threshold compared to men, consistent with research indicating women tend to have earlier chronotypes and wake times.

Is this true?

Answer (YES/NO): NO